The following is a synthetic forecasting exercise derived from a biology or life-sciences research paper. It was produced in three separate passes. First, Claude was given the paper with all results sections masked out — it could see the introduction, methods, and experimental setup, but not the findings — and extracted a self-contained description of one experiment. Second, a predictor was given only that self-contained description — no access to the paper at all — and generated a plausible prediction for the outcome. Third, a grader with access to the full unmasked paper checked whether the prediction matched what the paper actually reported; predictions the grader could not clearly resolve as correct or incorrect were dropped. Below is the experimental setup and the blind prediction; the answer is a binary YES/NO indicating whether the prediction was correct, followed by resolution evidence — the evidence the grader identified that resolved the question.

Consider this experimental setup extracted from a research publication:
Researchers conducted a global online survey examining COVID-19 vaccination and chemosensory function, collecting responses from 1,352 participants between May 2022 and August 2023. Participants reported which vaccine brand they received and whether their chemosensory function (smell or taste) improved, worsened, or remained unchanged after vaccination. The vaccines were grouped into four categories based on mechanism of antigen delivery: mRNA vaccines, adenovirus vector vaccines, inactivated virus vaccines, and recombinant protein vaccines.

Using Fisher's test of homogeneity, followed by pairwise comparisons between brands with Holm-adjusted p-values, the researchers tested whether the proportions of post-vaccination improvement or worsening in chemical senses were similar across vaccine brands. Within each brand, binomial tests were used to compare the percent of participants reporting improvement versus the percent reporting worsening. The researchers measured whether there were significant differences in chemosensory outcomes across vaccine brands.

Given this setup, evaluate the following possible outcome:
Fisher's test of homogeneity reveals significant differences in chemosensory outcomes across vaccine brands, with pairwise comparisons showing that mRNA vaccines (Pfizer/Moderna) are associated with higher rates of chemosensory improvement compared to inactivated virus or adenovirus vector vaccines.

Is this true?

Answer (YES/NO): NO